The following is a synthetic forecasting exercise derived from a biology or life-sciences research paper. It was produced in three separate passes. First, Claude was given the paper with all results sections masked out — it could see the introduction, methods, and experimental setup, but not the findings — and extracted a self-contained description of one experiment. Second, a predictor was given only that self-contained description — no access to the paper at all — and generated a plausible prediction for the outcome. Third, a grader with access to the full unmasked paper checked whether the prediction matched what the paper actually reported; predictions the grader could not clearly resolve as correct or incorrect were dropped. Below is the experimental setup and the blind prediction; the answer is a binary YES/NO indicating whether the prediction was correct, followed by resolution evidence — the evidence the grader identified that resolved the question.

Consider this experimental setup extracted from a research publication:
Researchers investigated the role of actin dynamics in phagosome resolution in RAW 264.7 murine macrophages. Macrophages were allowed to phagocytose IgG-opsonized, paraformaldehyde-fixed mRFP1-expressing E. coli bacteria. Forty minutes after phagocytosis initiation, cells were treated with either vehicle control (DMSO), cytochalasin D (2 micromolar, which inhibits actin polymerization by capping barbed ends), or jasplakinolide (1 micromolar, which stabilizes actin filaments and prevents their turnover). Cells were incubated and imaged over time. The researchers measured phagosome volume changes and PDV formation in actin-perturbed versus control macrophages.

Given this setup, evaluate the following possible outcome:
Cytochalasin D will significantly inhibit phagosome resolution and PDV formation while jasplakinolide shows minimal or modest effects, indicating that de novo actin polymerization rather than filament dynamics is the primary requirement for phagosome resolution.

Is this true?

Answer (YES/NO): NO